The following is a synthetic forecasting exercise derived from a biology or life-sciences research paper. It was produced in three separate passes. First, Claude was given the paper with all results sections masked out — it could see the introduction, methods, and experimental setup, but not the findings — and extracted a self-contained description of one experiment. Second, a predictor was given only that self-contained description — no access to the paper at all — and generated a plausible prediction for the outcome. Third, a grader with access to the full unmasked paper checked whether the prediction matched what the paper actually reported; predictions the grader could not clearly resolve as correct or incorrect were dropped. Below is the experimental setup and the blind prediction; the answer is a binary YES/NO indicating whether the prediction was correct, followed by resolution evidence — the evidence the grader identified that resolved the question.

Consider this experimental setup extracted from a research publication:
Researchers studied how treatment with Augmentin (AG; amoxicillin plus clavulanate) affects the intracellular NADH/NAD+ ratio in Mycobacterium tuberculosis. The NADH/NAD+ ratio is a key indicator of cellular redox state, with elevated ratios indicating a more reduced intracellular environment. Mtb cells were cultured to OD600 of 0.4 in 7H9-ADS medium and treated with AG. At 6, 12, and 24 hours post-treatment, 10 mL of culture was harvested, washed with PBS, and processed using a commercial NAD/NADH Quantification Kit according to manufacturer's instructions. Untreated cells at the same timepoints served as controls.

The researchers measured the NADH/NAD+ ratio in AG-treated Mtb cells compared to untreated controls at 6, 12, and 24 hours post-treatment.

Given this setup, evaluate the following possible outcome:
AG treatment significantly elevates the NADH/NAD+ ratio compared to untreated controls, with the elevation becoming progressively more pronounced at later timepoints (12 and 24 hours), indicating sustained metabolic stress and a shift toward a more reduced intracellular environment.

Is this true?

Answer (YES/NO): NO